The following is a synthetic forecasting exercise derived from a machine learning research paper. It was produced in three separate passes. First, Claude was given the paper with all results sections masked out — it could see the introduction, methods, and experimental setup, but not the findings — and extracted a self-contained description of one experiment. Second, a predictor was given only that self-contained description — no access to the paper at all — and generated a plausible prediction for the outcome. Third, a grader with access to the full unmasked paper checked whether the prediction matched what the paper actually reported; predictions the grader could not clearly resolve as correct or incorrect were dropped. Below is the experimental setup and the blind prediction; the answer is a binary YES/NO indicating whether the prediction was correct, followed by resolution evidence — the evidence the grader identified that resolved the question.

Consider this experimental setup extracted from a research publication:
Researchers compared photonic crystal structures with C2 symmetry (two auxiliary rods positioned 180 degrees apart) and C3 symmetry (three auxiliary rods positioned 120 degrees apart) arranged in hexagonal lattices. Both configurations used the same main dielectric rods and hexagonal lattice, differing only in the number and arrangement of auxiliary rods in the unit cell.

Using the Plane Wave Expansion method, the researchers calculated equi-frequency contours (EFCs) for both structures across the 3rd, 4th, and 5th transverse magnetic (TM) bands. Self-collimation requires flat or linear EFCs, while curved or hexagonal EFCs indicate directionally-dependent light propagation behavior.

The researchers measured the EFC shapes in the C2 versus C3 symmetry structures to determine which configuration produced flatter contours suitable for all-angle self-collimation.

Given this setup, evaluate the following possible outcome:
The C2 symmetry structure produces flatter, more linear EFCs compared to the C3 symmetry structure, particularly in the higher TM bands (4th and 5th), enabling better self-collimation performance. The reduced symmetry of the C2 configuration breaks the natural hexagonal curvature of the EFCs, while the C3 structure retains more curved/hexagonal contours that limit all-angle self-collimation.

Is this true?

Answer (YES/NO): YES